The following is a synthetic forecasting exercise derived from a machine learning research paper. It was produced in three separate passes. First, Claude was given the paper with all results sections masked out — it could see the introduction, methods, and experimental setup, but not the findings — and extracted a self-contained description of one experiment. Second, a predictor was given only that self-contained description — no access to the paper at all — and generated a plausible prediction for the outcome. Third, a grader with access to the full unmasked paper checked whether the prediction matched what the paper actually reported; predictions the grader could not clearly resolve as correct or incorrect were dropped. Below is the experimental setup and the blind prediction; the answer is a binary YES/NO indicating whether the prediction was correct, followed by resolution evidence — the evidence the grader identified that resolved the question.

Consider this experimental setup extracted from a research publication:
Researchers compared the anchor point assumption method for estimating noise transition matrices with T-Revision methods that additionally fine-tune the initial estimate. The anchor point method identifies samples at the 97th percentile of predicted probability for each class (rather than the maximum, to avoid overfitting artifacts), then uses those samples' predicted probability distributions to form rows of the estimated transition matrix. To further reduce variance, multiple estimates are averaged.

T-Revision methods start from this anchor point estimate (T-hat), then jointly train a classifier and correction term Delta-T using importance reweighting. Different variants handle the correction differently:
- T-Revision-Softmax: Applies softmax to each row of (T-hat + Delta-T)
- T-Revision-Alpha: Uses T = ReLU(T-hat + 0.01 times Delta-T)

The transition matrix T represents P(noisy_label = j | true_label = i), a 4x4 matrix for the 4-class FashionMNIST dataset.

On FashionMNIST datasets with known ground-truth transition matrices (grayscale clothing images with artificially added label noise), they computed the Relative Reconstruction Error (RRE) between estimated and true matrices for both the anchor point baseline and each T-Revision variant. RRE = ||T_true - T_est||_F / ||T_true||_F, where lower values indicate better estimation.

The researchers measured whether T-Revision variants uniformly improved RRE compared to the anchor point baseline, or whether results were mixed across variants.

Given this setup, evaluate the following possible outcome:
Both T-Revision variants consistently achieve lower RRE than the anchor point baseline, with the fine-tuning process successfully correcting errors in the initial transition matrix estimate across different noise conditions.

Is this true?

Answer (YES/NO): NO